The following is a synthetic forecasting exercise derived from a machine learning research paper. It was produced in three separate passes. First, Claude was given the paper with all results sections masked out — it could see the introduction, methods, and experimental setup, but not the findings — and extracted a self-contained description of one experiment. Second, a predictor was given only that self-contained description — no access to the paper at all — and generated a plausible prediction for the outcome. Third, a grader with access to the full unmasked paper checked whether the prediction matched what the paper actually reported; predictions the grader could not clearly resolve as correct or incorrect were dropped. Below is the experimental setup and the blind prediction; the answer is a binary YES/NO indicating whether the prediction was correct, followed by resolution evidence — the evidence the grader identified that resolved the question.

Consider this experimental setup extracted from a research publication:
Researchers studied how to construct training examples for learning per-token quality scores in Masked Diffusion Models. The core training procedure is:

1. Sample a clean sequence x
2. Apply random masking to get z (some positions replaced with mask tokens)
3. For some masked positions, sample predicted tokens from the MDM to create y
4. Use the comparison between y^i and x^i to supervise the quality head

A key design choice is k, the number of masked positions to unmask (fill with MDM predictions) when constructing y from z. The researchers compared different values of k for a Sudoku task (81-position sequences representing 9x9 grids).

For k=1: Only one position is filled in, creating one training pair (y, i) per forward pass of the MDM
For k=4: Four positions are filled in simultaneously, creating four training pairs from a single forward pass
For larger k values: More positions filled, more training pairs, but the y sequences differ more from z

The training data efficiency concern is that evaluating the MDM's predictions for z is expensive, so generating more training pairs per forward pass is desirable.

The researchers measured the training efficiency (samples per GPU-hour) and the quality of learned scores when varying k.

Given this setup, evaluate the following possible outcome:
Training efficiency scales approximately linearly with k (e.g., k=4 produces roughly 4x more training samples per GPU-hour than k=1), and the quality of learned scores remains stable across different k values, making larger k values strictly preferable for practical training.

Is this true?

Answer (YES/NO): NO